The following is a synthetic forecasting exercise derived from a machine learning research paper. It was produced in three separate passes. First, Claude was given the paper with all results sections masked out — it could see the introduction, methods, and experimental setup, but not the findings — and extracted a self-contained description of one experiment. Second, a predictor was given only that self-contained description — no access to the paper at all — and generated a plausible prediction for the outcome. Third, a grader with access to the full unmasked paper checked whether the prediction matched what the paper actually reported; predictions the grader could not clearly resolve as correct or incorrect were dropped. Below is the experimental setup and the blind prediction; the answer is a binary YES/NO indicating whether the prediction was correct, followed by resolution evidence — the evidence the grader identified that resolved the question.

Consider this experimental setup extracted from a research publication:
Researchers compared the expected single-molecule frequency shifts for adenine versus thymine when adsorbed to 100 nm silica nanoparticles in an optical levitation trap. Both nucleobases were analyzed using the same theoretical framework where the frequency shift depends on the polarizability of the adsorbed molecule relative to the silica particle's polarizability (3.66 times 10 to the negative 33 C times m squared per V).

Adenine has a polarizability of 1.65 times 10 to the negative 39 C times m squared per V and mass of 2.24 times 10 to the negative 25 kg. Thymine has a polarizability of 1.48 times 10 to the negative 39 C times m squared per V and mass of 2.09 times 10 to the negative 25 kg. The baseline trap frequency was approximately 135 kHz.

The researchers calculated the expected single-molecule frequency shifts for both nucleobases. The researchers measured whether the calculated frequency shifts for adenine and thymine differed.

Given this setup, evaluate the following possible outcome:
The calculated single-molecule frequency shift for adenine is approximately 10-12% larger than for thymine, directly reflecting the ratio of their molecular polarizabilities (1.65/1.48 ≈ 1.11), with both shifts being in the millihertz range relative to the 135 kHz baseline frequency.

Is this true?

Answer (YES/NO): NO